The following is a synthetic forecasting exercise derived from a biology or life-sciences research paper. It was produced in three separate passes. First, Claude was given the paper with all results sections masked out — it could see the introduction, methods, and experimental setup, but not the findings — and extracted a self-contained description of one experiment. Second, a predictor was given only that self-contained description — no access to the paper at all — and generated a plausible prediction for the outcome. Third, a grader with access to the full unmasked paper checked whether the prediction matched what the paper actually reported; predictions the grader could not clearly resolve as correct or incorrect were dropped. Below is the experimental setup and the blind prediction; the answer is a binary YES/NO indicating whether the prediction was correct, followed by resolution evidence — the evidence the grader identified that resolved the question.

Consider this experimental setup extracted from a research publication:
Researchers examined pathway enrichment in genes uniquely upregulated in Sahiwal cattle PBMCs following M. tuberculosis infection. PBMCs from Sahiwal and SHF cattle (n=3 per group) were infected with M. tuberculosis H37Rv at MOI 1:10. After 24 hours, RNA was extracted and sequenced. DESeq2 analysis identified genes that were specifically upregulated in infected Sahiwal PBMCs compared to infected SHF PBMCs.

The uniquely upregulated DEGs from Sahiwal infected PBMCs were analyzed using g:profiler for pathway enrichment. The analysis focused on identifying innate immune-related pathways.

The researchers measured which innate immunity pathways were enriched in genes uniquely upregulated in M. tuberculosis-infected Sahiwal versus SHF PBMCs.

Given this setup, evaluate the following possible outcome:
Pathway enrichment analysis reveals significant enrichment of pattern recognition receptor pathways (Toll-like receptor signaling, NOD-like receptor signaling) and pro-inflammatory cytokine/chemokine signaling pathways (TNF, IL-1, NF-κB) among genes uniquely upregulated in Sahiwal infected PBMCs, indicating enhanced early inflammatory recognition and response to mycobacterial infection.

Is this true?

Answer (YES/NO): NO